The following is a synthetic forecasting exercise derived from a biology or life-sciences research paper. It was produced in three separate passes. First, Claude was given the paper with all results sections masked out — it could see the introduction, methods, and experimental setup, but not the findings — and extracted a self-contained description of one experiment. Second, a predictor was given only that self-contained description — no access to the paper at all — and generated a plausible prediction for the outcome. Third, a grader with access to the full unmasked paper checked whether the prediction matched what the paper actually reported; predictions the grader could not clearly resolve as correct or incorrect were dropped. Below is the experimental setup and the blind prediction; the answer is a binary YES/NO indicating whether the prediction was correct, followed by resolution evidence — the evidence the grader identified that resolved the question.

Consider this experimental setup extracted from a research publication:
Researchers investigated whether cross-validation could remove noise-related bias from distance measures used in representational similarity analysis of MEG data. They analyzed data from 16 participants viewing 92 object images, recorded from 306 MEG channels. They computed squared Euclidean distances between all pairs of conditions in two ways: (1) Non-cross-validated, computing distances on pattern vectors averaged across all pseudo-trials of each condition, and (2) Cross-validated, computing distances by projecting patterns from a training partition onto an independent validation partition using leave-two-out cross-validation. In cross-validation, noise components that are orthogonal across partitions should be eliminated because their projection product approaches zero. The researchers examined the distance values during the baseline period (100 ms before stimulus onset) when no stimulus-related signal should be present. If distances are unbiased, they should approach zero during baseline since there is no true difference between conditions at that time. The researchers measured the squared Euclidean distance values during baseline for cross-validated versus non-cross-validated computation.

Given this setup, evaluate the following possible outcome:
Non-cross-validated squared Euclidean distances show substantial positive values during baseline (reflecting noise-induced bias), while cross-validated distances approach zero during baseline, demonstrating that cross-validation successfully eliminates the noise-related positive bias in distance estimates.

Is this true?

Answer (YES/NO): YES